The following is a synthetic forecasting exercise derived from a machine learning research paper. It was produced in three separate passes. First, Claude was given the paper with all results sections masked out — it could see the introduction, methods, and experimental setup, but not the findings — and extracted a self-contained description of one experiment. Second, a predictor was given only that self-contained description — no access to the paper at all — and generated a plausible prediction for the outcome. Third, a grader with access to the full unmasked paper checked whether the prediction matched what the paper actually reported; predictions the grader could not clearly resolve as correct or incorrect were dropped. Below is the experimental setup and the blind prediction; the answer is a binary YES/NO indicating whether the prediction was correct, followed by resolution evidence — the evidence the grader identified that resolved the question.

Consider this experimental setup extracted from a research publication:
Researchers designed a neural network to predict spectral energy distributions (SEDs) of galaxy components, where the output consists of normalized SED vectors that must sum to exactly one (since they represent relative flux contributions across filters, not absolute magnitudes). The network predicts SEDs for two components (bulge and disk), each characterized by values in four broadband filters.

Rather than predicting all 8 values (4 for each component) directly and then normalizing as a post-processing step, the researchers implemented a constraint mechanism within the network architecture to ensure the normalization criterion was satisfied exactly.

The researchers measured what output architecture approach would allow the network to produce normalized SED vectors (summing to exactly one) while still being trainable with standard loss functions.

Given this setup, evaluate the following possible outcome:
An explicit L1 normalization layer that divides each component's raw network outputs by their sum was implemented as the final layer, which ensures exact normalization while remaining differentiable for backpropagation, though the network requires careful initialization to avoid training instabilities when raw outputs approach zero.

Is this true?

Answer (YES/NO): NO